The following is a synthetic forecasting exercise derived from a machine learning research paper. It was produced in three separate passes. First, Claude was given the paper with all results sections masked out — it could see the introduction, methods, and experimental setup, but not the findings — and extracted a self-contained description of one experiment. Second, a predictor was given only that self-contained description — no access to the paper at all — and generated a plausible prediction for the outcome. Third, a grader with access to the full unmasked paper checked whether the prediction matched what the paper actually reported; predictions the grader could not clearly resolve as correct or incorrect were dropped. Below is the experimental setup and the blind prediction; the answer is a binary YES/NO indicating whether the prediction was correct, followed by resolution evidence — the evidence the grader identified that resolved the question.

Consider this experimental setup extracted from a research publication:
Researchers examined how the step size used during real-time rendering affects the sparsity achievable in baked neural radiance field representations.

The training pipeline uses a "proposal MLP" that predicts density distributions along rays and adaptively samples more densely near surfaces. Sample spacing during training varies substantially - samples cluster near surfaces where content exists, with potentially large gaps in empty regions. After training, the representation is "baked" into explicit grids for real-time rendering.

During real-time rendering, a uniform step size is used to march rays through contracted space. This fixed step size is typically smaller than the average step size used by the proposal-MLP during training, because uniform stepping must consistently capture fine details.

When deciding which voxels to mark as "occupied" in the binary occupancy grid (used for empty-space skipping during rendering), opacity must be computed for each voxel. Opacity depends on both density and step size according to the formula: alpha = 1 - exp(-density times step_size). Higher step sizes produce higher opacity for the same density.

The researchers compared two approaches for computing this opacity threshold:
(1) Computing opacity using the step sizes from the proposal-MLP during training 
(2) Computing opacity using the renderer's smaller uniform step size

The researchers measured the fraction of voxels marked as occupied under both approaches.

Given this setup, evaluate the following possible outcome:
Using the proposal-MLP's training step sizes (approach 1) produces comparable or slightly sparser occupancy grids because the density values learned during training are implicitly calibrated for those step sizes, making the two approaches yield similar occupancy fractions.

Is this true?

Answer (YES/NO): NO